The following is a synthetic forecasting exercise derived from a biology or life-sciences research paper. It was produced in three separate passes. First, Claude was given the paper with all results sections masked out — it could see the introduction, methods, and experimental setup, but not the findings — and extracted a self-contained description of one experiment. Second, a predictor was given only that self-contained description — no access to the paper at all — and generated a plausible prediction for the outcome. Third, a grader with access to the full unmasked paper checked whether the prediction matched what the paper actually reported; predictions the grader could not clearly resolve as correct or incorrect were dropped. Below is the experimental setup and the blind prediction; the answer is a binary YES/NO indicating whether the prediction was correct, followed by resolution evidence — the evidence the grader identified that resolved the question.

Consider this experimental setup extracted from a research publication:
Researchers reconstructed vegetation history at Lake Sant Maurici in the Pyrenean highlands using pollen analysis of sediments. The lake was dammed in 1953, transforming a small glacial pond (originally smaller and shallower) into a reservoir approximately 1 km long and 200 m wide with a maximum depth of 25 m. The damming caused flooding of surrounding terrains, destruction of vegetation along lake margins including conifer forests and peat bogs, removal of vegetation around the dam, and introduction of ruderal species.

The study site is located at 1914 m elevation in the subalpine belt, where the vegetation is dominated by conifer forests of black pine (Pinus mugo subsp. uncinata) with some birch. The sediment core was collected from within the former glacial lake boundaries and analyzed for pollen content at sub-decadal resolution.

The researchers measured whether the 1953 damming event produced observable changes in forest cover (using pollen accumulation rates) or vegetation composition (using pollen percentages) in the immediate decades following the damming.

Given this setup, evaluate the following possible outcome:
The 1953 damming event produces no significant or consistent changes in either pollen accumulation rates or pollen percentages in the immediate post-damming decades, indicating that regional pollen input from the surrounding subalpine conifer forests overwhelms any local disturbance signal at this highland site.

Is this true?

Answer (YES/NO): NO